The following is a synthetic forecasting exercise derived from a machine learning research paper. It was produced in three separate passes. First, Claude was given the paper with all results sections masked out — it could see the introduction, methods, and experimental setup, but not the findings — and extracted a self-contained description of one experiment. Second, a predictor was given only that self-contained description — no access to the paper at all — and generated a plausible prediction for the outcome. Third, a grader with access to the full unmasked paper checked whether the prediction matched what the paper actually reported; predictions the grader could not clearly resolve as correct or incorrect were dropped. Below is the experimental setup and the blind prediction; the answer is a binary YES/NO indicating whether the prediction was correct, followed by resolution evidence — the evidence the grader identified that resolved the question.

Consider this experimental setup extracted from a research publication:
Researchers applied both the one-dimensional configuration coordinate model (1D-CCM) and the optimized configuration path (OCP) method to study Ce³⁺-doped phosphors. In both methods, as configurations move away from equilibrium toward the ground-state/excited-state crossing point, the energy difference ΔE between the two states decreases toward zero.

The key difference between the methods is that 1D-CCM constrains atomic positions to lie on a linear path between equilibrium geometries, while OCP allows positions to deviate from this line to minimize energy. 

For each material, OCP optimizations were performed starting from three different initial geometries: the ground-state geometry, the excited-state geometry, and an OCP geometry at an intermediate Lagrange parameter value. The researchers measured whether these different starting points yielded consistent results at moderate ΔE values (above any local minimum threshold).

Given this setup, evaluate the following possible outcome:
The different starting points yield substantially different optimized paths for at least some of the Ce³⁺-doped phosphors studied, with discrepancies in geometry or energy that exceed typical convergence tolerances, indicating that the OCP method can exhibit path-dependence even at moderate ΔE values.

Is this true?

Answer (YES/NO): NO